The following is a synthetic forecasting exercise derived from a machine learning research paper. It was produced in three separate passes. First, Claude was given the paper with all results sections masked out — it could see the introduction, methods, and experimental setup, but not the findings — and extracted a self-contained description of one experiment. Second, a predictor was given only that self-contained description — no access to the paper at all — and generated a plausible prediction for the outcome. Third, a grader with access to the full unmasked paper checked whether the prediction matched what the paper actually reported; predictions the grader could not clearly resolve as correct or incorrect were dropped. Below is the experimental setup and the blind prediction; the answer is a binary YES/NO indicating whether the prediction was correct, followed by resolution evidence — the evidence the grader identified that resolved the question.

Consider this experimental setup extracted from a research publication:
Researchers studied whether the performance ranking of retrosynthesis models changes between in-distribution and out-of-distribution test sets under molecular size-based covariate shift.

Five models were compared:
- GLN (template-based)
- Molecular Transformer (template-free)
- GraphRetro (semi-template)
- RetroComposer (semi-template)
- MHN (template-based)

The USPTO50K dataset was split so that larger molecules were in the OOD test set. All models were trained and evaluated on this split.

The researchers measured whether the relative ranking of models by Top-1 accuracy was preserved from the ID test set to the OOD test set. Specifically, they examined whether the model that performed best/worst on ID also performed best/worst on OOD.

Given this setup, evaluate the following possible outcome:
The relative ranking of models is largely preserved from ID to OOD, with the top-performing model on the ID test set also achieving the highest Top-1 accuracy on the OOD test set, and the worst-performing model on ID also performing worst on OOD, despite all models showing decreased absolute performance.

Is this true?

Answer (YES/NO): YES